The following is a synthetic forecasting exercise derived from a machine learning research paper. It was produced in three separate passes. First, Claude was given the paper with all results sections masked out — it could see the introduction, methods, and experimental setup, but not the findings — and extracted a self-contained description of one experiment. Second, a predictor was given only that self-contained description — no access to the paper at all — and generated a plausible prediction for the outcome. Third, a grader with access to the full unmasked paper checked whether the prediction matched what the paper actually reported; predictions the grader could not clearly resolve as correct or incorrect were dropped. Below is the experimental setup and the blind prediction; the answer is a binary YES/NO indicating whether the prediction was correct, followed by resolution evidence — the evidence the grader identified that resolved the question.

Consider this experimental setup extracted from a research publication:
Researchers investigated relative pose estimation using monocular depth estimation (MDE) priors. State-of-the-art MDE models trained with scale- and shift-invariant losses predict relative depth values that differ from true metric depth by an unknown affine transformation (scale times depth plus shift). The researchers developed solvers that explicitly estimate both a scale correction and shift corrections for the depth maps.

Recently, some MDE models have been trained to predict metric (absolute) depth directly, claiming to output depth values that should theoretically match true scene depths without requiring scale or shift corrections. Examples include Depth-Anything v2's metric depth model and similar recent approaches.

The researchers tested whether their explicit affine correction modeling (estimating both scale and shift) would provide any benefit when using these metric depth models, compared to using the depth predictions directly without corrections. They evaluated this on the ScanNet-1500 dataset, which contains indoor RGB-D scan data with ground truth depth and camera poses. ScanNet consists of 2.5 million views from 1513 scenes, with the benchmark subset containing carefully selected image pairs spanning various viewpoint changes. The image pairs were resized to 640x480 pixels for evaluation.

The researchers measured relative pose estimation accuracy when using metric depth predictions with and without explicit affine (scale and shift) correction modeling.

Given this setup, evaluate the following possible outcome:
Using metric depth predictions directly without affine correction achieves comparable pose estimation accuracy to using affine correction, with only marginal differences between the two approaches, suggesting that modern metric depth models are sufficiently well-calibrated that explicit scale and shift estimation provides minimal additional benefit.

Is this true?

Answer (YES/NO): NO